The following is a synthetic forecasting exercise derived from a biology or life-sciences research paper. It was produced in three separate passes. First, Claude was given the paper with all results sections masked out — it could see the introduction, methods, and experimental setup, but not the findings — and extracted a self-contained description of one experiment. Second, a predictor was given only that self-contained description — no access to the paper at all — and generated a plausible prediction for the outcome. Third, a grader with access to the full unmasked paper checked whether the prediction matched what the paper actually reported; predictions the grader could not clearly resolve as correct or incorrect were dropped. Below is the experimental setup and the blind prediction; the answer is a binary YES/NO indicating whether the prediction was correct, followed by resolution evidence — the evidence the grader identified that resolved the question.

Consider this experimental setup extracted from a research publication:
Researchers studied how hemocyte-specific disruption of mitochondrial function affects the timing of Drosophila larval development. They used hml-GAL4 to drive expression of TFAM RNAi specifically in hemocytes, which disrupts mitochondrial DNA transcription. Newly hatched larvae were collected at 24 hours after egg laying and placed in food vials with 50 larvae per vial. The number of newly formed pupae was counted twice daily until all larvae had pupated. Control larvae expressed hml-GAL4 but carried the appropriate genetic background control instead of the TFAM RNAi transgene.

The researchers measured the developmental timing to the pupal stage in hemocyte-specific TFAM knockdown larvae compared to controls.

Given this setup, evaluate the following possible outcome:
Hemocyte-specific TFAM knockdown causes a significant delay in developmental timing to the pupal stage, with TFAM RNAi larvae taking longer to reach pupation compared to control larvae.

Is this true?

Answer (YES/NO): NO